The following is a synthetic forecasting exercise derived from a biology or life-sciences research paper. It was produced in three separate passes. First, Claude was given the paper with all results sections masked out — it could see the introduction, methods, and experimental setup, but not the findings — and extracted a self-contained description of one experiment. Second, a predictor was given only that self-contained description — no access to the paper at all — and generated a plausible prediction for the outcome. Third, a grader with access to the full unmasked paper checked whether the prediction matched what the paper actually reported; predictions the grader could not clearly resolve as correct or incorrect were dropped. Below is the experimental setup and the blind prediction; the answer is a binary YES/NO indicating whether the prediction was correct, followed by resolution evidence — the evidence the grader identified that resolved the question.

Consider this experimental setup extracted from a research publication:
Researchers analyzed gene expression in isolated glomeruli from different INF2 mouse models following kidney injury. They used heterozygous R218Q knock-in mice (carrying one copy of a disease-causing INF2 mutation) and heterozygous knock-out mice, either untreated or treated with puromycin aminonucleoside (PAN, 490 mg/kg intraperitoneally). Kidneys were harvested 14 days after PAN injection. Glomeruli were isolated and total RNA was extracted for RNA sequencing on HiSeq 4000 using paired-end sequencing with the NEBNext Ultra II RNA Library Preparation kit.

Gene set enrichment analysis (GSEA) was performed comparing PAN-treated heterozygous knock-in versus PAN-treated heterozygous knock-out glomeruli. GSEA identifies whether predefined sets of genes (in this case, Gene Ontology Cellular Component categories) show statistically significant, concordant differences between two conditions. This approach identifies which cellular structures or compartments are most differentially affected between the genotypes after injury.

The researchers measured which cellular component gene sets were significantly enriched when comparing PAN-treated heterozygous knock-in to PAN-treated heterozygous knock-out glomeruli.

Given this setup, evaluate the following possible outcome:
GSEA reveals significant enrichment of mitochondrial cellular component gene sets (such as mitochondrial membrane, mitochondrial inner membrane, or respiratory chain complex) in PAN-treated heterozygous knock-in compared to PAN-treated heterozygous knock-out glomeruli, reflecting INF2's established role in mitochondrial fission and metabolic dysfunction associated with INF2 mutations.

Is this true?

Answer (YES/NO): YES